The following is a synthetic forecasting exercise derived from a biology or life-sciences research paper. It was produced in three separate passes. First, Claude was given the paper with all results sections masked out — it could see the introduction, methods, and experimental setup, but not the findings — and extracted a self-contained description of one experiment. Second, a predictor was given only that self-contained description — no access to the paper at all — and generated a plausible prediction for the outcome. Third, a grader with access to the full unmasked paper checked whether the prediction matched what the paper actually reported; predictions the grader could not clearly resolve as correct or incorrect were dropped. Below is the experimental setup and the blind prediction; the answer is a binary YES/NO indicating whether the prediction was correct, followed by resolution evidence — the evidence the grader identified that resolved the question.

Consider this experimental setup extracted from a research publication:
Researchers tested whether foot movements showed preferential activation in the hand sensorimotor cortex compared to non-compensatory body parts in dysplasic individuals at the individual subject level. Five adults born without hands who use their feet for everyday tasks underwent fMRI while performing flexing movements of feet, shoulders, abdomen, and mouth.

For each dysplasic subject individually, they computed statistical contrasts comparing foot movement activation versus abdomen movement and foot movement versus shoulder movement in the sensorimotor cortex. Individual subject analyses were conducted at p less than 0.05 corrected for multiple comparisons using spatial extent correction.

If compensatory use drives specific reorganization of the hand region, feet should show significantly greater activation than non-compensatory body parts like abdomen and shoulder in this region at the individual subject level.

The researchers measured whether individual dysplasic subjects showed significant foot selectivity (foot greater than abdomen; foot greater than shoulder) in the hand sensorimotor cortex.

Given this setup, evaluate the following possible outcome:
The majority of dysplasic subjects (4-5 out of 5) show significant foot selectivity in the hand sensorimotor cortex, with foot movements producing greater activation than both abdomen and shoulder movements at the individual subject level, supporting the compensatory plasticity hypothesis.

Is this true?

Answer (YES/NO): NO